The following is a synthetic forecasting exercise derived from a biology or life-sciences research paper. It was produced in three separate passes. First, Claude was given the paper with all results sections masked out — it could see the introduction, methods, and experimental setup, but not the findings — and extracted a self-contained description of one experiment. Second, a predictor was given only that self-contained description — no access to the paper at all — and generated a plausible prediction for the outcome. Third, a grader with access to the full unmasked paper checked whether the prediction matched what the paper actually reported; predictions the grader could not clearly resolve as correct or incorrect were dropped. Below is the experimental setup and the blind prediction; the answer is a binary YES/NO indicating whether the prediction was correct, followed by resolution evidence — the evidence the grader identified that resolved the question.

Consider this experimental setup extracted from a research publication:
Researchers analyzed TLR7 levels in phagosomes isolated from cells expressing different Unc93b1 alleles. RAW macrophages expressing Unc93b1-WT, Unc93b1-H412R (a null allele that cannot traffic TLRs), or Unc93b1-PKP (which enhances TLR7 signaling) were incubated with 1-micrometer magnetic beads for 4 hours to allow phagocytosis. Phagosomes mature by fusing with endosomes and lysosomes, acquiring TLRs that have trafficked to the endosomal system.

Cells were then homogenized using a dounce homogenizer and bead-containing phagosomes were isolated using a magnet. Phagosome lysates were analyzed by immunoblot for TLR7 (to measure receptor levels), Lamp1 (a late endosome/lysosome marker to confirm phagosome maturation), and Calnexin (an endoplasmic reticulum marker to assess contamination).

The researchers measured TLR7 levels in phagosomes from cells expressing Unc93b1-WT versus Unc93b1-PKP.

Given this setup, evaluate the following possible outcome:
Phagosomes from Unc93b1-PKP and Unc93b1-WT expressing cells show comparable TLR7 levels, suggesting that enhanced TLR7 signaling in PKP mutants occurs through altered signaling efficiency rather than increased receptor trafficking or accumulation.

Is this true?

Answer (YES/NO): YES